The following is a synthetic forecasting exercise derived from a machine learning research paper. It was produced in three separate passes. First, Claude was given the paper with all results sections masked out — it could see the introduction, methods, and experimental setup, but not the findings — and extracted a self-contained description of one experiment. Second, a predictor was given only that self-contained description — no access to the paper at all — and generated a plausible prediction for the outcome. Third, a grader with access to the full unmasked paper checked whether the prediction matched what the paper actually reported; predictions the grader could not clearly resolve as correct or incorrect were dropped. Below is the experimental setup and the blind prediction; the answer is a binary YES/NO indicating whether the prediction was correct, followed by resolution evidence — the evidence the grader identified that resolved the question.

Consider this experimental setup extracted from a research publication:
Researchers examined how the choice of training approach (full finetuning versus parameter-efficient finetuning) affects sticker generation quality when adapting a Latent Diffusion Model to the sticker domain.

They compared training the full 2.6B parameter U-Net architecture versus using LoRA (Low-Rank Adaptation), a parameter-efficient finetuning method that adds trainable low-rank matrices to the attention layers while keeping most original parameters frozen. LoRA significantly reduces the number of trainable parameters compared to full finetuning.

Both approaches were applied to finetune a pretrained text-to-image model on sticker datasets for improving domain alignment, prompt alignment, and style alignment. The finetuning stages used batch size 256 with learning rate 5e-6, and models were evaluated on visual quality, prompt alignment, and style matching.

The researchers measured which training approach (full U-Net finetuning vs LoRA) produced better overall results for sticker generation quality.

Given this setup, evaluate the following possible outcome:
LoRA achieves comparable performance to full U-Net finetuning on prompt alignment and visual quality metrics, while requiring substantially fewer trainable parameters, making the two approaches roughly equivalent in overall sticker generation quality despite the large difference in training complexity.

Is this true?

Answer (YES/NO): NO